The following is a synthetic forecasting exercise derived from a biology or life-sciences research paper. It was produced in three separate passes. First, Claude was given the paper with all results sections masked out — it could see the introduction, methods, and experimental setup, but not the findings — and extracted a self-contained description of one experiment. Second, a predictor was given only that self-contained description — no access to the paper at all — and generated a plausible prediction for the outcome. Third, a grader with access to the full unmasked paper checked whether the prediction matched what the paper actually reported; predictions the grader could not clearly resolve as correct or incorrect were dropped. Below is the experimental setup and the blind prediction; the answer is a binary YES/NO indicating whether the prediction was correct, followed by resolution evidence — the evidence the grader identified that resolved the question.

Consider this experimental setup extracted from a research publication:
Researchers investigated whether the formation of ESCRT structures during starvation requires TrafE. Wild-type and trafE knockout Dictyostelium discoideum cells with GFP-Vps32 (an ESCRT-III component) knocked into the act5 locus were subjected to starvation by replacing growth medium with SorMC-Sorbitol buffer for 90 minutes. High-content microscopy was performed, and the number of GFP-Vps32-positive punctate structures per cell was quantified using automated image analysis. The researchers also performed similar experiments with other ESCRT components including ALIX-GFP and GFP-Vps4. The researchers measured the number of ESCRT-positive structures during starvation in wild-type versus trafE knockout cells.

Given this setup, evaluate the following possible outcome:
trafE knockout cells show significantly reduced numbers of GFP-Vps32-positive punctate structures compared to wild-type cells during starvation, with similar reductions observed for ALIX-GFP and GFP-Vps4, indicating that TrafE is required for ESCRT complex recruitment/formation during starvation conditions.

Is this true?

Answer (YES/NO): NO